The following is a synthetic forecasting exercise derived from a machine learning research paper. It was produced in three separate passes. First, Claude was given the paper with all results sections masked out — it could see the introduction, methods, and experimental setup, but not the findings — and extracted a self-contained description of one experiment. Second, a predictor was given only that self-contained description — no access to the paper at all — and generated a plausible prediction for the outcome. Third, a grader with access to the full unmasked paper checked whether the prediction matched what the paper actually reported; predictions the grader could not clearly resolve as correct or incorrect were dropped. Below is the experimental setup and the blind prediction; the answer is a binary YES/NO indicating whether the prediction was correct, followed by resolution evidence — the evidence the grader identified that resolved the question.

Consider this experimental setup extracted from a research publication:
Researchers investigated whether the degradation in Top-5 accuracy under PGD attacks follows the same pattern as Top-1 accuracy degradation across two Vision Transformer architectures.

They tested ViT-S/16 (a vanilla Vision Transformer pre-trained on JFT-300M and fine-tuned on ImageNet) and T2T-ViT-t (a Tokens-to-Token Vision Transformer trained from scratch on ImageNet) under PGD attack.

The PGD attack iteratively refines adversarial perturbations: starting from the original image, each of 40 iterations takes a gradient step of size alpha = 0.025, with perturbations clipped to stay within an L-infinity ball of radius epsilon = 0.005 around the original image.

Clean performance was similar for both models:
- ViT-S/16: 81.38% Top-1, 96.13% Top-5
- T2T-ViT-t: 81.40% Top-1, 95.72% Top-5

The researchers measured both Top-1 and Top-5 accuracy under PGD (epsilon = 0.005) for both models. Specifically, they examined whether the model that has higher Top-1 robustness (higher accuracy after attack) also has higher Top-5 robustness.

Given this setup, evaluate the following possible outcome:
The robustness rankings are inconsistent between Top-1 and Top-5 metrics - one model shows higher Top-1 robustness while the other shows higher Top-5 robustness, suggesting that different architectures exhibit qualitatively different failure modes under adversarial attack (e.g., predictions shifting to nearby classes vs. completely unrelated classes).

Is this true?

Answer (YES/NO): YES